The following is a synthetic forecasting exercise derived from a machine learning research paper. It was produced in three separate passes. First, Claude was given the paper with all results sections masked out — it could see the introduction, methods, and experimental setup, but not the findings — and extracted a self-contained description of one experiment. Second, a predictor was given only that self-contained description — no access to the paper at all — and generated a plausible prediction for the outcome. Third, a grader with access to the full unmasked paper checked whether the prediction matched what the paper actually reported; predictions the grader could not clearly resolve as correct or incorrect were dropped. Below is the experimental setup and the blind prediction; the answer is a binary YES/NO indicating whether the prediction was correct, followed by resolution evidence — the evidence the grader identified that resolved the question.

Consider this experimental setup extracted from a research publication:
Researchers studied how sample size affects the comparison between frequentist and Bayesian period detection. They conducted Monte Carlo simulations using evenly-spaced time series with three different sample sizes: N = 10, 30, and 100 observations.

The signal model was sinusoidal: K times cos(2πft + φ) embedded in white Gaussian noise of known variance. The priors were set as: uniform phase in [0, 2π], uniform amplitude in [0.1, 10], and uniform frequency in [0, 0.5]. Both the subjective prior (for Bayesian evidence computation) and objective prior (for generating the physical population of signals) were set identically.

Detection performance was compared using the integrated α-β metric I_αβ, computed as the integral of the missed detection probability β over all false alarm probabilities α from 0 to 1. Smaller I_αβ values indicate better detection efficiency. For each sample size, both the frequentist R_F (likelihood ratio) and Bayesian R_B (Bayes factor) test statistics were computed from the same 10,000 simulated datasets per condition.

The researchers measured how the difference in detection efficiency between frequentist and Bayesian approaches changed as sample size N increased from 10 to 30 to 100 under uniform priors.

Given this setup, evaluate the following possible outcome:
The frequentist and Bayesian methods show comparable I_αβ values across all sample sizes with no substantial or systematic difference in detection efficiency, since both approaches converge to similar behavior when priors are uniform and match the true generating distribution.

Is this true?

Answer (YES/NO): YES